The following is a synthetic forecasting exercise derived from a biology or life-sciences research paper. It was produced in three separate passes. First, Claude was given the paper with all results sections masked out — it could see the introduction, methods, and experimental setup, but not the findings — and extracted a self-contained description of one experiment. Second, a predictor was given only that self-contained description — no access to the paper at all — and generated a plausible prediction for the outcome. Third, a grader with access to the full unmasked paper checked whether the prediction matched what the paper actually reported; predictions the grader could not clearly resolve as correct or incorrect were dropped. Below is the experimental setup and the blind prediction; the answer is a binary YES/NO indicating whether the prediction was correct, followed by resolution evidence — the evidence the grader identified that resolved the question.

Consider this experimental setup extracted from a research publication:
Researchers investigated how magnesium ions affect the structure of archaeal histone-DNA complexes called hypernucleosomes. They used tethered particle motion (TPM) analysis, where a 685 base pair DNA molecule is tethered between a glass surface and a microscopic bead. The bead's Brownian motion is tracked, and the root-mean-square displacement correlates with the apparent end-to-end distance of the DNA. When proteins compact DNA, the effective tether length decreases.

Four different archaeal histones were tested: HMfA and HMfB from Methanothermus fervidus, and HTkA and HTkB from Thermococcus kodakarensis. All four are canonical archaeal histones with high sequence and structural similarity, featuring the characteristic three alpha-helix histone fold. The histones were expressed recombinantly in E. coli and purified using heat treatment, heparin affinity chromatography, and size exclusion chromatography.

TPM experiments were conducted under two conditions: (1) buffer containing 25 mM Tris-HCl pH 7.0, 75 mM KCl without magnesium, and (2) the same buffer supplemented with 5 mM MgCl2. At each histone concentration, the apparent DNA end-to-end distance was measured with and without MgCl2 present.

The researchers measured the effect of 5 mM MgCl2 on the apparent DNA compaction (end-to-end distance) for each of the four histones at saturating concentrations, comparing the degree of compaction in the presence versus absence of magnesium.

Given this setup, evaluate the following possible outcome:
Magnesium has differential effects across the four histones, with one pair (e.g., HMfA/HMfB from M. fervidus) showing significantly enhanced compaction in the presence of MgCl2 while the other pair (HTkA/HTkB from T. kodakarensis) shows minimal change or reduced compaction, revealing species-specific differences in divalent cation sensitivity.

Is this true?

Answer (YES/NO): NO